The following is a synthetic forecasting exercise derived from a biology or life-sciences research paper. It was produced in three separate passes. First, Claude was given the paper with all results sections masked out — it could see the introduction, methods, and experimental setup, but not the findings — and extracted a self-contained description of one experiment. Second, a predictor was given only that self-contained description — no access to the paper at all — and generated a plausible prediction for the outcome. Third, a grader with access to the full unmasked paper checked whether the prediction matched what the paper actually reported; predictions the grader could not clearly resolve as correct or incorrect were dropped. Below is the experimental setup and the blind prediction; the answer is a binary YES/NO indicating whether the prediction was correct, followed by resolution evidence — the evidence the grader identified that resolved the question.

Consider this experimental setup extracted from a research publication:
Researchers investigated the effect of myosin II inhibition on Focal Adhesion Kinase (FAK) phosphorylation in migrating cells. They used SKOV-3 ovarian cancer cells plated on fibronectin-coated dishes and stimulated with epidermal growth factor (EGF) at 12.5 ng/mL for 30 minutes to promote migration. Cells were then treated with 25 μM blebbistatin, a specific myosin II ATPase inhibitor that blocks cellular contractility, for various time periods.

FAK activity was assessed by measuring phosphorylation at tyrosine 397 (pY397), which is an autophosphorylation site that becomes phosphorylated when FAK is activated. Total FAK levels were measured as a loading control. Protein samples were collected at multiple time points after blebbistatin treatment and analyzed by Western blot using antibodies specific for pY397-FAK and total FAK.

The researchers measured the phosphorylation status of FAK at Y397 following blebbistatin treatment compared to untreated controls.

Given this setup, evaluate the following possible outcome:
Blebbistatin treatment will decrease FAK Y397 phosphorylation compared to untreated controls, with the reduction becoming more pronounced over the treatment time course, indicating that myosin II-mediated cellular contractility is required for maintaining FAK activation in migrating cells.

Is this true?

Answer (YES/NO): YES